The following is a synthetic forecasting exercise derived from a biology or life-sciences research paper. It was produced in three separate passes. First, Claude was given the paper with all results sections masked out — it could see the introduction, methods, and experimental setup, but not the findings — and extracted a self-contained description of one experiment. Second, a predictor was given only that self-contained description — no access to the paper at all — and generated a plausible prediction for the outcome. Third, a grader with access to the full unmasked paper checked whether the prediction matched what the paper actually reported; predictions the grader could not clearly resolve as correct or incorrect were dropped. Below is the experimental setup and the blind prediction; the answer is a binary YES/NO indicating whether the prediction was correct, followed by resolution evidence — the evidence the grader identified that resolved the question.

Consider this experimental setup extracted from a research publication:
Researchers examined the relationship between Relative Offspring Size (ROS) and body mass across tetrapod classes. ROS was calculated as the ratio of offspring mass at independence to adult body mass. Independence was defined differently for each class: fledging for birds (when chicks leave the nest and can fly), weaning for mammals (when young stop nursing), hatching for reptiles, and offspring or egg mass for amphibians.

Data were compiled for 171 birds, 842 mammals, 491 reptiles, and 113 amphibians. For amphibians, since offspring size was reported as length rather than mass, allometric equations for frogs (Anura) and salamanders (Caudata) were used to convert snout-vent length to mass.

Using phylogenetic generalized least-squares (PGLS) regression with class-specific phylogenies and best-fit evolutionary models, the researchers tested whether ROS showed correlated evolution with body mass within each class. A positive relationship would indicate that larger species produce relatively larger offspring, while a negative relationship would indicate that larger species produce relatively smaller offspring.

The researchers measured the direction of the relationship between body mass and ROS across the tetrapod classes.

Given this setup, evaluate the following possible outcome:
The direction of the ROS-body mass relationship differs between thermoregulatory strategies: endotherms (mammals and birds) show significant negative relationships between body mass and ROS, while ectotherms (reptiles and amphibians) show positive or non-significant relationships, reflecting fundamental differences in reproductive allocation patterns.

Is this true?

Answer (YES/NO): NO